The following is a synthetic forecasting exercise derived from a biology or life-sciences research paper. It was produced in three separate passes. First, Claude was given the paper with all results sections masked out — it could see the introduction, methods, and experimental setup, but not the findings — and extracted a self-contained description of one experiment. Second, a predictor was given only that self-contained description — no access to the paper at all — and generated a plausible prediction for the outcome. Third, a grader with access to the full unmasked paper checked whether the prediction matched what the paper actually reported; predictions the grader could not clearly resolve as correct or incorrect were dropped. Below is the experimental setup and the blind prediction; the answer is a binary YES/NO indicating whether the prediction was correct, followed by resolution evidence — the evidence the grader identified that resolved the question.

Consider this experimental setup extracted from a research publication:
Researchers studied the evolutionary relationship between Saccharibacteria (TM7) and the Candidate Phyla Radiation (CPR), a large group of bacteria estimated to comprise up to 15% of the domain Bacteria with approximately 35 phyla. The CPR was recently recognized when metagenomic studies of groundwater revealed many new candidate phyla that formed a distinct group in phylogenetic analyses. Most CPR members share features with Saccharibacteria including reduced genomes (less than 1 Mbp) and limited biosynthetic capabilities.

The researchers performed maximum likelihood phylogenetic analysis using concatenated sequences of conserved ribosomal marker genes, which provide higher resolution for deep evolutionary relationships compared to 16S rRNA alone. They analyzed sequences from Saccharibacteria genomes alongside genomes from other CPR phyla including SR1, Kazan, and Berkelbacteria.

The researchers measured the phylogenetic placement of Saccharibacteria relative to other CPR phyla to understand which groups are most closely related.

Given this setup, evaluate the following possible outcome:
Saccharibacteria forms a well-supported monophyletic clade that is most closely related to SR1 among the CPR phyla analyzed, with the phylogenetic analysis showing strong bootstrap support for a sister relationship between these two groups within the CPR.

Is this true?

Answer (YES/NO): NO